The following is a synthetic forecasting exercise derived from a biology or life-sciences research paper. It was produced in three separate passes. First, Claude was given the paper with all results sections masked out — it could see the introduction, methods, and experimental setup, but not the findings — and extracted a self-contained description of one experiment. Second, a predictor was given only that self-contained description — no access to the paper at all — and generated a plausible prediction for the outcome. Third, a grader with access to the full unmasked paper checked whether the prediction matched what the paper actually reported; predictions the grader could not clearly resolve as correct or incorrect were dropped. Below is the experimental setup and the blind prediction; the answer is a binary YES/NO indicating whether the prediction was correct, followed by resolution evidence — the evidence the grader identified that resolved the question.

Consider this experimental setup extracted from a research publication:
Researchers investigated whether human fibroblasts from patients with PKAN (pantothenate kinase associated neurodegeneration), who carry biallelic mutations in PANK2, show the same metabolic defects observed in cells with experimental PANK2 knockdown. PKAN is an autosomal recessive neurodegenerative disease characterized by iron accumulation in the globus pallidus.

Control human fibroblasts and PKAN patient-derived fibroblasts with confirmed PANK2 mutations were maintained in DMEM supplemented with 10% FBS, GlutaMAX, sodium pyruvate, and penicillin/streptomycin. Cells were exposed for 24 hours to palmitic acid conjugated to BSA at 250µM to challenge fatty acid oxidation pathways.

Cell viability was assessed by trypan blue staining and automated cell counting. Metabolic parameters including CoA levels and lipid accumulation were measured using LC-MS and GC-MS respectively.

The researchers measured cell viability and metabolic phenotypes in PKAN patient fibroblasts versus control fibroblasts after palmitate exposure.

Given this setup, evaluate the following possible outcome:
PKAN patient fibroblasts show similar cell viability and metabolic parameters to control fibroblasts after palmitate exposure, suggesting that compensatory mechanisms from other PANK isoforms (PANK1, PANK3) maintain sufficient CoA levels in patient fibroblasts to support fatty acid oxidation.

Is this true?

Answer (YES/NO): NO